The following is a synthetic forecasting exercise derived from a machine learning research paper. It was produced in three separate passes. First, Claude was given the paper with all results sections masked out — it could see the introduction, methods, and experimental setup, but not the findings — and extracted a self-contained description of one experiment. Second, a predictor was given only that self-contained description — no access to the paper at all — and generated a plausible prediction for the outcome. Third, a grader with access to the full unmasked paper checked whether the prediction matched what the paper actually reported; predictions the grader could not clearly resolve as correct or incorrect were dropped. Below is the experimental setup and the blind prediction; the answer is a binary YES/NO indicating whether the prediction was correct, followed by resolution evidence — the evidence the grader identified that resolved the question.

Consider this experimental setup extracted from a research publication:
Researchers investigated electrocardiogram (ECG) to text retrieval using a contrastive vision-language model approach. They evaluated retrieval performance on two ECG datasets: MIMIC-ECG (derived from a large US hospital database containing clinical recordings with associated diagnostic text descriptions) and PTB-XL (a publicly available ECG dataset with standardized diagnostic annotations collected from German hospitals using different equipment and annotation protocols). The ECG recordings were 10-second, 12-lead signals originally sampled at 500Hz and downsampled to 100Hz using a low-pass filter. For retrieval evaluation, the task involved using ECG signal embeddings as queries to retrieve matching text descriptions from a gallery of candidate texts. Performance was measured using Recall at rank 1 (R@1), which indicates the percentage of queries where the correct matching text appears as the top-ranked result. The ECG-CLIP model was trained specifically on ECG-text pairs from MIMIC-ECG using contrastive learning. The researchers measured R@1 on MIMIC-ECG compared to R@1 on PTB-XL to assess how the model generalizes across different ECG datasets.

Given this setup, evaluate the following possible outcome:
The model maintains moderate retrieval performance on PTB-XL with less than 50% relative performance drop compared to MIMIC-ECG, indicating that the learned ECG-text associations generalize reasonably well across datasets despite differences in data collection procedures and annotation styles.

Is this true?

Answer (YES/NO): NO